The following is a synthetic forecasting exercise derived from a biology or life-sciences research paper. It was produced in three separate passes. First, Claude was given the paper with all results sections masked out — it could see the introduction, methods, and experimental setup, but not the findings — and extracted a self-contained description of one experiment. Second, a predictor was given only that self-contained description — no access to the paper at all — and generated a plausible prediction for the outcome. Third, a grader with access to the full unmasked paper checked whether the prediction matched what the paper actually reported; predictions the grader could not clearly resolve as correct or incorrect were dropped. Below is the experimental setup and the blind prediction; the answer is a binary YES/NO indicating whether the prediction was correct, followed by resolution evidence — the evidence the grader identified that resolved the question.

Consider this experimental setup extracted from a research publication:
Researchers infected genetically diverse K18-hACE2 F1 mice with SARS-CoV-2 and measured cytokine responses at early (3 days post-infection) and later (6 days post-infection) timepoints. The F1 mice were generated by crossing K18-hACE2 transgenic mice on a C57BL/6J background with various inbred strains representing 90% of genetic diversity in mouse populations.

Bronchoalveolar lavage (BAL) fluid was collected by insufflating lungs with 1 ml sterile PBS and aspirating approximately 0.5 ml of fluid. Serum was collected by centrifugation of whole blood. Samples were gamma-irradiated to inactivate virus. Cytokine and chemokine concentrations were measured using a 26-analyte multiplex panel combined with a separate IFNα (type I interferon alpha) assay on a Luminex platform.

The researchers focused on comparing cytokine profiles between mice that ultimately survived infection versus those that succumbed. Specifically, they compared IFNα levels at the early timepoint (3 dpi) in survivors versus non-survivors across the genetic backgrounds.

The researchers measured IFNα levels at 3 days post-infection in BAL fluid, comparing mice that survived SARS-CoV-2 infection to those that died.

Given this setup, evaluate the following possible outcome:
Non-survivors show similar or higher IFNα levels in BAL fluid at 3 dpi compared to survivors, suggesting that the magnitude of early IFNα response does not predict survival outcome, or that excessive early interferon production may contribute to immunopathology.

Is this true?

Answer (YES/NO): NO